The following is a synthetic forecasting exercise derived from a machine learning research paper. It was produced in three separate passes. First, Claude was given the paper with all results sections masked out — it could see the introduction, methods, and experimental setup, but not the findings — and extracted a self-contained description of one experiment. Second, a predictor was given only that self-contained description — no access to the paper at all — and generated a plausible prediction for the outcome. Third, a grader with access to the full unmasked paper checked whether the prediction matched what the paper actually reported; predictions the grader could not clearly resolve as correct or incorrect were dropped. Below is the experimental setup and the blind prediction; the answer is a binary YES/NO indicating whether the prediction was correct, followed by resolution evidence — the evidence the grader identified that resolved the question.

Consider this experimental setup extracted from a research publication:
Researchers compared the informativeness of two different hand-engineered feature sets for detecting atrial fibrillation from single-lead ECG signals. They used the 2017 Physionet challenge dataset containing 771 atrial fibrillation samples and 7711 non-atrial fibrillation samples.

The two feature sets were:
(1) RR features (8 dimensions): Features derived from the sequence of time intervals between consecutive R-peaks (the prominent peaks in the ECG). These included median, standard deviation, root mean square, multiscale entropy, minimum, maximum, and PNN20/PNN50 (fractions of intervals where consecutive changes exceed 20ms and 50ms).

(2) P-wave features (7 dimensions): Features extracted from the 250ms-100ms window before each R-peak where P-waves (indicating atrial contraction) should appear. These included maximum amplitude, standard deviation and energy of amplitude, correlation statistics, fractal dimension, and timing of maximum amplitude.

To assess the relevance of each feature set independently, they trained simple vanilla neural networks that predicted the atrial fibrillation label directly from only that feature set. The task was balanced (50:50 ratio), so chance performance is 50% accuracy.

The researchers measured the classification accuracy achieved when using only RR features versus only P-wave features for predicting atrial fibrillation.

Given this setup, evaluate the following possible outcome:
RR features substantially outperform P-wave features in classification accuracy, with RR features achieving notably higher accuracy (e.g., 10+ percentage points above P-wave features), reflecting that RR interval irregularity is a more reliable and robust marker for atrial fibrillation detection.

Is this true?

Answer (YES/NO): NO